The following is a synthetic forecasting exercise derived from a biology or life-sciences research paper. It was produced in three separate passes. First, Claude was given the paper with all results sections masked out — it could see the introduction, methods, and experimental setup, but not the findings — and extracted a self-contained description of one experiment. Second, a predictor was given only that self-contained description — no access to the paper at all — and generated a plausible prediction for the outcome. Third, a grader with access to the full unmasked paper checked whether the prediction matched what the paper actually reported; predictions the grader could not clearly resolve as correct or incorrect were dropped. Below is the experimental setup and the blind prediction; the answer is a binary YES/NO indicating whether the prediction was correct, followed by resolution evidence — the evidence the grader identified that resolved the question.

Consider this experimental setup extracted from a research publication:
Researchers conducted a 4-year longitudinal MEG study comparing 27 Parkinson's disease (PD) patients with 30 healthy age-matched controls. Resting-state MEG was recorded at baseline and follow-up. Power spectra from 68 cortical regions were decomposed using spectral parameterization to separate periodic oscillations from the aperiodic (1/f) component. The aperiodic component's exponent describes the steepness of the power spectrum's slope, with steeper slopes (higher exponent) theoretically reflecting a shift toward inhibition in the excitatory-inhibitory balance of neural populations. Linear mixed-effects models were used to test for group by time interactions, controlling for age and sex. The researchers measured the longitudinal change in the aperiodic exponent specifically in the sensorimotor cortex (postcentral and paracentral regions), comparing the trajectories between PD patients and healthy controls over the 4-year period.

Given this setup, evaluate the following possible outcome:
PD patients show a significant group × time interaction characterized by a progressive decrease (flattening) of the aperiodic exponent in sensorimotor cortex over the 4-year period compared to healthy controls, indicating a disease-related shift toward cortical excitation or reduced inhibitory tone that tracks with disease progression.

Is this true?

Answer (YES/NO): NO